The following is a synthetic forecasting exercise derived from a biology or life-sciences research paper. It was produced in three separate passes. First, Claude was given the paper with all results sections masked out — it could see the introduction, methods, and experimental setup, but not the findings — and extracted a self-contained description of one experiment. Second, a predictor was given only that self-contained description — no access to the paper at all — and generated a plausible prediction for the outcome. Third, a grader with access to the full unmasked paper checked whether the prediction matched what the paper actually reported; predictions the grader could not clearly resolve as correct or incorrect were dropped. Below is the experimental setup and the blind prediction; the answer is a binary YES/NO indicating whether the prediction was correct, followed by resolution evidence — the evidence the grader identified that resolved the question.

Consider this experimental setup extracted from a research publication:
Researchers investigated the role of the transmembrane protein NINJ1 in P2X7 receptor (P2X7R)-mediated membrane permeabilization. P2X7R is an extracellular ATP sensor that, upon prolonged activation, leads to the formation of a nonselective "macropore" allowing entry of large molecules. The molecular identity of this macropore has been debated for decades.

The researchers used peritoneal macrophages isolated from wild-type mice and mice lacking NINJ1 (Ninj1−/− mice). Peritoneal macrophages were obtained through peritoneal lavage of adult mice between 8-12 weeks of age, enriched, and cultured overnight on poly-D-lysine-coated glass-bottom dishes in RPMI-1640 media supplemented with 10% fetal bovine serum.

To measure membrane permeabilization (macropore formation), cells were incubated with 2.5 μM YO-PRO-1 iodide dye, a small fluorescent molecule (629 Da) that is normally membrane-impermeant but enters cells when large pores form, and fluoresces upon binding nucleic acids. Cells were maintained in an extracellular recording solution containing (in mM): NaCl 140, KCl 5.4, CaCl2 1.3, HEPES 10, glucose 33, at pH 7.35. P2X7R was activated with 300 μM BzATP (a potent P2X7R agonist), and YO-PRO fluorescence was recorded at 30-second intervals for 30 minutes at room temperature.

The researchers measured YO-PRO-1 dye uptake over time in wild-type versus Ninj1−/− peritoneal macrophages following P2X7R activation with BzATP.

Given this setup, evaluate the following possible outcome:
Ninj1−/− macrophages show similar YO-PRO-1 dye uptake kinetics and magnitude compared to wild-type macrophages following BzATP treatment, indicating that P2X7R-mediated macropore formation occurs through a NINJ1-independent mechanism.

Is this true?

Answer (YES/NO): NO